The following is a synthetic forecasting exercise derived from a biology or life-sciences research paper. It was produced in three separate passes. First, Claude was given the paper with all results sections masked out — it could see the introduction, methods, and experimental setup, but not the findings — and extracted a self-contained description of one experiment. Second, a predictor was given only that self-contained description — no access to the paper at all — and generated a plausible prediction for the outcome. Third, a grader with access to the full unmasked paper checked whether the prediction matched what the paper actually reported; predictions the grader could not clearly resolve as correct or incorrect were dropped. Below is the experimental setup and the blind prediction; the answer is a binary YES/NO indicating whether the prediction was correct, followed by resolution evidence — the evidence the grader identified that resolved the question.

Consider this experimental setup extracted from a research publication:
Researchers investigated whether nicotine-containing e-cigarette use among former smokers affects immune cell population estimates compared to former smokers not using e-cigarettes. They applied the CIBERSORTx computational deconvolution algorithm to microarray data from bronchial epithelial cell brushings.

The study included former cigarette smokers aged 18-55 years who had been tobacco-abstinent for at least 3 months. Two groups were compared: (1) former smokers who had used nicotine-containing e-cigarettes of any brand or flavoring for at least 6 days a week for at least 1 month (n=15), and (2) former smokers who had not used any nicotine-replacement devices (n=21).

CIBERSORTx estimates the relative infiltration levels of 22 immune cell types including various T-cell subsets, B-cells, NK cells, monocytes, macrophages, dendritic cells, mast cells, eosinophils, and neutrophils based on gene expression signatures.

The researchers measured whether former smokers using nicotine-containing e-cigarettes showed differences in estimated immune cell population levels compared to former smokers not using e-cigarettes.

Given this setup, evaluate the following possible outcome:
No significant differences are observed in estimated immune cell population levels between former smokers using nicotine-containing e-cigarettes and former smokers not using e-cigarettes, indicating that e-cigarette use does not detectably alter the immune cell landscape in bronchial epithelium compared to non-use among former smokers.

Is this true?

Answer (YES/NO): YES